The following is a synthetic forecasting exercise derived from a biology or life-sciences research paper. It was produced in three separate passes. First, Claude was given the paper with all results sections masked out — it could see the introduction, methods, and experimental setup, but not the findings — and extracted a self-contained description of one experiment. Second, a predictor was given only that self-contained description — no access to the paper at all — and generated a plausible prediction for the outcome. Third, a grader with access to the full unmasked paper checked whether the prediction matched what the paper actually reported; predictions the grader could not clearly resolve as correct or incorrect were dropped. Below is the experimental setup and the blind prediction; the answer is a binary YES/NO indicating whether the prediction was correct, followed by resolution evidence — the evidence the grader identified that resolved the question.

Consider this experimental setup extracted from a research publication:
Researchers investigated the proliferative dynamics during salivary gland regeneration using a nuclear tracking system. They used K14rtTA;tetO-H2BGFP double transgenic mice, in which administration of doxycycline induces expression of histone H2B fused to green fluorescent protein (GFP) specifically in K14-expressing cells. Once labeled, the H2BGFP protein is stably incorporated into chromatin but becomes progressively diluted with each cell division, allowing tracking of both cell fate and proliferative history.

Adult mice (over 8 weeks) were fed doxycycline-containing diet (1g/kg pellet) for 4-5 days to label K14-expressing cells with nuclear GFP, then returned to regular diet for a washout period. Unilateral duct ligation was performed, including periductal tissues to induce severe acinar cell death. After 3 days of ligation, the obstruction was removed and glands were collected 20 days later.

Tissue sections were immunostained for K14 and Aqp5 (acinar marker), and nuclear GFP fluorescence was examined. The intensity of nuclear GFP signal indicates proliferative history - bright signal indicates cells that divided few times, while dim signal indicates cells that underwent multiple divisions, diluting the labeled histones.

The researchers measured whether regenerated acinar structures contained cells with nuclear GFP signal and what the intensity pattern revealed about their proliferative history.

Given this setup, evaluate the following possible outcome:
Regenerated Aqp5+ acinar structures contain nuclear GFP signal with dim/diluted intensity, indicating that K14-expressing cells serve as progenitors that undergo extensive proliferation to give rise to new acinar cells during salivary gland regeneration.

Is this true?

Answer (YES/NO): YES